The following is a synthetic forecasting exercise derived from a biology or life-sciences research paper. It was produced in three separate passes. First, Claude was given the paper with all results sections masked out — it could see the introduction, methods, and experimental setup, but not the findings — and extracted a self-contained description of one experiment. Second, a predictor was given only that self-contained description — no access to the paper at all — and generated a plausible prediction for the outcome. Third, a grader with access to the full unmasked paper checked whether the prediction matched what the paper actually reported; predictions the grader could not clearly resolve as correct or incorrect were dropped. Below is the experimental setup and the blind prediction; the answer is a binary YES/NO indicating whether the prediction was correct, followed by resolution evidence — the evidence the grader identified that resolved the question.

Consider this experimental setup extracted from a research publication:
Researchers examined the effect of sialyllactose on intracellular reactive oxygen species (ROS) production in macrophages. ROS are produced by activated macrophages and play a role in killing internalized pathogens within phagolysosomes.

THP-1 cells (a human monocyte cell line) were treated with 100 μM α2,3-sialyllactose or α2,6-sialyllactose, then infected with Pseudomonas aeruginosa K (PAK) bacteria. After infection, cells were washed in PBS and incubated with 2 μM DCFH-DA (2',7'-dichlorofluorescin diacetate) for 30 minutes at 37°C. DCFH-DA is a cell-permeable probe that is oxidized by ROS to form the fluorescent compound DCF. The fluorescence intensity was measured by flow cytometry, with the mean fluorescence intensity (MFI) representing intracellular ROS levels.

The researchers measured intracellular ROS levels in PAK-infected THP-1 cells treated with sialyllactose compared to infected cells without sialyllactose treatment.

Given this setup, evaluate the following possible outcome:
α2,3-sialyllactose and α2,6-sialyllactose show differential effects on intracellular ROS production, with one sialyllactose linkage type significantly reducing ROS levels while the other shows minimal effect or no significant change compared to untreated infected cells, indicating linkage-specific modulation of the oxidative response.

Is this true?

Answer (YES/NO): NO